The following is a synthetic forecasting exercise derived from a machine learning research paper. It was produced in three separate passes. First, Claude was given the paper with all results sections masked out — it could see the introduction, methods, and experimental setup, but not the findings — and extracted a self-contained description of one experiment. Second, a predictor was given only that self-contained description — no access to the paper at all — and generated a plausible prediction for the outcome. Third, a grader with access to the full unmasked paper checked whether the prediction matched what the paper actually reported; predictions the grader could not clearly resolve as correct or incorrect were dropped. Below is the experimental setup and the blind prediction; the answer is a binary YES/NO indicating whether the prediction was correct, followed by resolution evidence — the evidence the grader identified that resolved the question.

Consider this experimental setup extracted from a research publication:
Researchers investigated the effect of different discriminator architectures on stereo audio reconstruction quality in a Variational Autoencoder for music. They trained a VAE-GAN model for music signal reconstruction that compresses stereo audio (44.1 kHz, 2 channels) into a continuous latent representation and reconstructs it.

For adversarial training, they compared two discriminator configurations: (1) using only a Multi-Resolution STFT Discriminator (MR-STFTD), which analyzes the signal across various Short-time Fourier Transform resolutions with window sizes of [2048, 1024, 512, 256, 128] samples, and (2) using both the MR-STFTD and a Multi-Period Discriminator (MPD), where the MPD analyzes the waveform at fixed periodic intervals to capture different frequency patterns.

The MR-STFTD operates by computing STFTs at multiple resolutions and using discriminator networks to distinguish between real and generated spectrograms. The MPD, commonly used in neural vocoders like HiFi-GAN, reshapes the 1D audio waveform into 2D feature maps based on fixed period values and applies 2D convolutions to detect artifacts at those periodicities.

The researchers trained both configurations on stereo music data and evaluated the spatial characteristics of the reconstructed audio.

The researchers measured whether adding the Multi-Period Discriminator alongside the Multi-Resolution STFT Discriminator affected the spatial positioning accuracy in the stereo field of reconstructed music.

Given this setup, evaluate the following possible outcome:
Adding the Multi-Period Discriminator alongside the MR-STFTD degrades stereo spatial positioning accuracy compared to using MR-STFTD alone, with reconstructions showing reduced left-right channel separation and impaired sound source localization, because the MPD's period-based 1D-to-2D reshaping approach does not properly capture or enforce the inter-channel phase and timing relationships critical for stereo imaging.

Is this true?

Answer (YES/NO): YES